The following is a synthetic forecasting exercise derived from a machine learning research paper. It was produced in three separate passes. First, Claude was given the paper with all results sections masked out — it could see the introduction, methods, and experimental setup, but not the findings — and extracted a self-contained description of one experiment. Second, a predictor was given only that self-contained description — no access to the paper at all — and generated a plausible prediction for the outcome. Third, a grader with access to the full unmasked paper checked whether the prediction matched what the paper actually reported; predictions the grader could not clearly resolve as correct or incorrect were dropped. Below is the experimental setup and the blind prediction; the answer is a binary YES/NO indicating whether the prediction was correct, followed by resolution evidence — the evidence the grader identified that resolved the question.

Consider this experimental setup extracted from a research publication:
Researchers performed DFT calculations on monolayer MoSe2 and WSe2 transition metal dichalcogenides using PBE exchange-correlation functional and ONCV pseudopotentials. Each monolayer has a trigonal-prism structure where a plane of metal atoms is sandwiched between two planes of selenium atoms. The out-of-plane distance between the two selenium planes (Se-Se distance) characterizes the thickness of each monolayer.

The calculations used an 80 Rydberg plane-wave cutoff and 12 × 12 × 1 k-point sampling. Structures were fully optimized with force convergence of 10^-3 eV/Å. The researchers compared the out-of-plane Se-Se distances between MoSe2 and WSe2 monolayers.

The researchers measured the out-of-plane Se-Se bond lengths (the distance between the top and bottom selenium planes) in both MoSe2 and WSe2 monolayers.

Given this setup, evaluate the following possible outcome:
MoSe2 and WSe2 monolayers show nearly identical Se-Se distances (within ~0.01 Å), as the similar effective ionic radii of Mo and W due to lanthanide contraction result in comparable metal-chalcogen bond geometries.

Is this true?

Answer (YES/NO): NO